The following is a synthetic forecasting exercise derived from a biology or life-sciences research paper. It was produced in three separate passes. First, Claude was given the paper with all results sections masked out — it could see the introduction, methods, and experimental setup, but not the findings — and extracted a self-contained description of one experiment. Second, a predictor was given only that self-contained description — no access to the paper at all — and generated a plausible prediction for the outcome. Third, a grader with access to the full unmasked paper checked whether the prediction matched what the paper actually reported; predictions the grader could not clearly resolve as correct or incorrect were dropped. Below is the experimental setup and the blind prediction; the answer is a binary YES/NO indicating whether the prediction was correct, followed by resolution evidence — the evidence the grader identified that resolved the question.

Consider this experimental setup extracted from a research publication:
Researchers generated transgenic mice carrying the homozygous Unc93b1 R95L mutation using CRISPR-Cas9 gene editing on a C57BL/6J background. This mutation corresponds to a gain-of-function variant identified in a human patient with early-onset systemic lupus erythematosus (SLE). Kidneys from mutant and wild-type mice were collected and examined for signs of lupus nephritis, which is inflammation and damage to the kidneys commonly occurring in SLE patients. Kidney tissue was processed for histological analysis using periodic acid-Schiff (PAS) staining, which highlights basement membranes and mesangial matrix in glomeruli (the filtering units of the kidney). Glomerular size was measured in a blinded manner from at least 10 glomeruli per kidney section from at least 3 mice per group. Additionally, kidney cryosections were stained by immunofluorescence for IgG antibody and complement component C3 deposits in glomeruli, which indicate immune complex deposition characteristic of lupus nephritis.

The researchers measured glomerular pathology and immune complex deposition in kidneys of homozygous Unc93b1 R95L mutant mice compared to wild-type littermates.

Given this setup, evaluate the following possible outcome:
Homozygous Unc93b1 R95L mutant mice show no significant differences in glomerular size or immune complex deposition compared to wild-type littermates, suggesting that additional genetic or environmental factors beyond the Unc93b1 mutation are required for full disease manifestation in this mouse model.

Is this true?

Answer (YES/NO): NO